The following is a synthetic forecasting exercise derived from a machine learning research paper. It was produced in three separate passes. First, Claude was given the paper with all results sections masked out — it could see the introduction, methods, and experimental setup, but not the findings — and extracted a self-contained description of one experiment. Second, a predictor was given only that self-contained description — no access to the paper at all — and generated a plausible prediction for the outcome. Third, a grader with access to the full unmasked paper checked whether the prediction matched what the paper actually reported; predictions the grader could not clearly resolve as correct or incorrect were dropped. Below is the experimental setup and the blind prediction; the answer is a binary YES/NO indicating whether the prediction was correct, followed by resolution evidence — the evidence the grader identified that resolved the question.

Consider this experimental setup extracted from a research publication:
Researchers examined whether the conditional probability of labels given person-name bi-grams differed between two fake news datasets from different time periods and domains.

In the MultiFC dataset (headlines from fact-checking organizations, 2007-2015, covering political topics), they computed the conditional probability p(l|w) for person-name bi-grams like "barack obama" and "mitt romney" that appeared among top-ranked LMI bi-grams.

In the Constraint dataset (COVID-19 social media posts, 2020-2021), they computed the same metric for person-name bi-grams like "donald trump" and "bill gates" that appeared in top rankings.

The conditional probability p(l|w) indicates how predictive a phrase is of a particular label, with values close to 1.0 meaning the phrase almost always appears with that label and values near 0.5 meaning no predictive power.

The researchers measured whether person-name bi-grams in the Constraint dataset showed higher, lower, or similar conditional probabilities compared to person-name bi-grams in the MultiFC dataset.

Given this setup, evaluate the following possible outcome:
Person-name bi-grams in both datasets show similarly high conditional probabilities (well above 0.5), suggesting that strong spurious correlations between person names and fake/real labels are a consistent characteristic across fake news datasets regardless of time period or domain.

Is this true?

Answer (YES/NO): NO